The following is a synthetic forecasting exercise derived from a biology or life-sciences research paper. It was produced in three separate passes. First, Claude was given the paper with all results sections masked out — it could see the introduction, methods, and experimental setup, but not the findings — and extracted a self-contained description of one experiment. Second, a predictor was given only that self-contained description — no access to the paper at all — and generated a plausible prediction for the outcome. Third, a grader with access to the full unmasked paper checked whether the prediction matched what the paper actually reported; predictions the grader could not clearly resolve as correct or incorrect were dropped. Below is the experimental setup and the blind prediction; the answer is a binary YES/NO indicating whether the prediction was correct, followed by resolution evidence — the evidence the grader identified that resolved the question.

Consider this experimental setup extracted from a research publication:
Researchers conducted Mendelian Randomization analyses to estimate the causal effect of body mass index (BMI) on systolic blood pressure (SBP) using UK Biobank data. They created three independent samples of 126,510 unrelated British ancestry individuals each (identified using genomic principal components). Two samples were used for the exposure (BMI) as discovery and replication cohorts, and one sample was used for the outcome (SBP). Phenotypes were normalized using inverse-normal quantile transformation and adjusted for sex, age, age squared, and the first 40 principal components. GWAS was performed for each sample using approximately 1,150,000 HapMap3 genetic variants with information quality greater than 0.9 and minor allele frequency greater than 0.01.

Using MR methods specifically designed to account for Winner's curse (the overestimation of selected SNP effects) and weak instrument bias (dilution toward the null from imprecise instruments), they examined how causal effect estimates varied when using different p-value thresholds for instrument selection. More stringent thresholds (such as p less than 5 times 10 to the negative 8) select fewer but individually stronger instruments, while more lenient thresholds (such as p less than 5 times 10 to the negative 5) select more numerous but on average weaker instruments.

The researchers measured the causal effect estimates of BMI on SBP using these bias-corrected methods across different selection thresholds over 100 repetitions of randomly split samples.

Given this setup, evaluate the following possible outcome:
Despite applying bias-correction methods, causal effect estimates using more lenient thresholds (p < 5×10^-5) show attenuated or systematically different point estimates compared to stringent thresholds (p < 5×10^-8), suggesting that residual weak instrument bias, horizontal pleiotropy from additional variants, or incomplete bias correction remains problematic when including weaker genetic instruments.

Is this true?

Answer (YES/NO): NO